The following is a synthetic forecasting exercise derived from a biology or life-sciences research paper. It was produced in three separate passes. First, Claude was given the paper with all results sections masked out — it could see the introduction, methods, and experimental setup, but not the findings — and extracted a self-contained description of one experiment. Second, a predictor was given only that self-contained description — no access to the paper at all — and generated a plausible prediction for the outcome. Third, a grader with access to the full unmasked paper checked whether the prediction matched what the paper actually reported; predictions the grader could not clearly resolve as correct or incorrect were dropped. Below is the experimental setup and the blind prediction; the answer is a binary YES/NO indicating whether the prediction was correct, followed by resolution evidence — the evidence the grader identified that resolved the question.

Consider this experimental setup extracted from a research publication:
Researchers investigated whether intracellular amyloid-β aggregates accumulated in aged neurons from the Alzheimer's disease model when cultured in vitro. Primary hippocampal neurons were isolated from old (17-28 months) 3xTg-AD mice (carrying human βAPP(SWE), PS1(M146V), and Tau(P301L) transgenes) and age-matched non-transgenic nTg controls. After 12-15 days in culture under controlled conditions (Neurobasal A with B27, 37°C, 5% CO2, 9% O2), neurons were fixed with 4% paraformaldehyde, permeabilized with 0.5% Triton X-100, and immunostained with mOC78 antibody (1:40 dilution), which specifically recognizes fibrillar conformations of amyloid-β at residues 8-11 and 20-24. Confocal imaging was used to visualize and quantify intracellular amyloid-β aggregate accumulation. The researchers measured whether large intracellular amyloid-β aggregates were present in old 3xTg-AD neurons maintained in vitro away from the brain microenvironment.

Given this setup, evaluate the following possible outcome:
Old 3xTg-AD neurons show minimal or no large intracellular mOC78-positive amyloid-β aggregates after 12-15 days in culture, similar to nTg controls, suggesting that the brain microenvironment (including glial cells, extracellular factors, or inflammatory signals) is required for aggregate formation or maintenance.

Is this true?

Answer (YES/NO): NO